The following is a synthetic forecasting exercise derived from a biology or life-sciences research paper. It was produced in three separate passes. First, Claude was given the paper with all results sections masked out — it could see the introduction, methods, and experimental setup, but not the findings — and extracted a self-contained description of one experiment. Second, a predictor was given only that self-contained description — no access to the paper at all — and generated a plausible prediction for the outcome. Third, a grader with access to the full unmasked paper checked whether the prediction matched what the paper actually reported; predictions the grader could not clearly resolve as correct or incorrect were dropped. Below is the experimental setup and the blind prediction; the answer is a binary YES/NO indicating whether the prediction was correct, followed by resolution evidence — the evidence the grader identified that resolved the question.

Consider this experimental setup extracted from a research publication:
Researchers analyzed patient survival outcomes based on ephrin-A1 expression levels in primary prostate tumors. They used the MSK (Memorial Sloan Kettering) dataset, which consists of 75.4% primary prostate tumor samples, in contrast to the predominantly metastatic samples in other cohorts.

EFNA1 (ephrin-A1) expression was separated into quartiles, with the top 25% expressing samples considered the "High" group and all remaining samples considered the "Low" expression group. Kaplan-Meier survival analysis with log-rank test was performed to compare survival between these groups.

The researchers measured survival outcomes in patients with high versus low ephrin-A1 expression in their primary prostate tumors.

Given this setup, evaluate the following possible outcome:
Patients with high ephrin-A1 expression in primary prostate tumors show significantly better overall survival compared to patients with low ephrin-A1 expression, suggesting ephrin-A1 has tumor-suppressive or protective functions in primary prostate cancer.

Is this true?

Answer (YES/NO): YES